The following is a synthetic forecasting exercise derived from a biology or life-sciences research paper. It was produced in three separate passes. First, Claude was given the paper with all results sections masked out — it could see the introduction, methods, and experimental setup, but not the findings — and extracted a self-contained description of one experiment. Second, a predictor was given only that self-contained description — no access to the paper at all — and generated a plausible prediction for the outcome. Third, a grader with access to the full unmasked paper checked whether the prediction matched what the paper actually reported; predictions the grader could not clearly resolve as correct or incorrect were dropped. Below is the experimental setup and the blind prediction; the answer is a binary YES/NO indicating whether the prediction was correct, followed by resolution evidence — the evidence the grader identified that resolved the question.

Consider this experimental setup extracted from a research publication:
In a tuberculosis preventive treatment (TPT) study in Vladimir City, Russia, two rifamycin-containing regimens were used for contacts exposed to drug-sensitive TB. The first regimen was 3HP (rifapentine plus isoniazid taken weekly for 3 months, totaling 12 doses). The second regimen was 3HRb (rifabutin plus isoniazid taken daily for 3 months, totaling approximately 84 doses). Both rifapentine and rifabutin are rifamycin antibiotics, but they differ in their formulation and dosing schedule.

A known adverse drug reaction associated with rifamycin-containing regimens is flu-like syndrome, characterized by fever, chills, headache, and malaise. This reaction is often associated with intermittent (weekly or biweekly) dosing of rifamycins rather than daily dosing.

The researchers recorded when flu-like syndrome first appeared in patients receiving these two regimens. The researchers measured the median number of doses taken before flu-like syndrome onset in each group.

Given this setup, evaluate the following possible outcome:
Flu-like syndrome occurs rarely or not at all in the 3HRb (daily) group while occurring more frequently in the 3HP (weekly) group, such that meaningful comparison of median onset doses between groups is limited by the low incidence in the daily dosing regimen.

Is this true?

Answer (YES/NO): NO